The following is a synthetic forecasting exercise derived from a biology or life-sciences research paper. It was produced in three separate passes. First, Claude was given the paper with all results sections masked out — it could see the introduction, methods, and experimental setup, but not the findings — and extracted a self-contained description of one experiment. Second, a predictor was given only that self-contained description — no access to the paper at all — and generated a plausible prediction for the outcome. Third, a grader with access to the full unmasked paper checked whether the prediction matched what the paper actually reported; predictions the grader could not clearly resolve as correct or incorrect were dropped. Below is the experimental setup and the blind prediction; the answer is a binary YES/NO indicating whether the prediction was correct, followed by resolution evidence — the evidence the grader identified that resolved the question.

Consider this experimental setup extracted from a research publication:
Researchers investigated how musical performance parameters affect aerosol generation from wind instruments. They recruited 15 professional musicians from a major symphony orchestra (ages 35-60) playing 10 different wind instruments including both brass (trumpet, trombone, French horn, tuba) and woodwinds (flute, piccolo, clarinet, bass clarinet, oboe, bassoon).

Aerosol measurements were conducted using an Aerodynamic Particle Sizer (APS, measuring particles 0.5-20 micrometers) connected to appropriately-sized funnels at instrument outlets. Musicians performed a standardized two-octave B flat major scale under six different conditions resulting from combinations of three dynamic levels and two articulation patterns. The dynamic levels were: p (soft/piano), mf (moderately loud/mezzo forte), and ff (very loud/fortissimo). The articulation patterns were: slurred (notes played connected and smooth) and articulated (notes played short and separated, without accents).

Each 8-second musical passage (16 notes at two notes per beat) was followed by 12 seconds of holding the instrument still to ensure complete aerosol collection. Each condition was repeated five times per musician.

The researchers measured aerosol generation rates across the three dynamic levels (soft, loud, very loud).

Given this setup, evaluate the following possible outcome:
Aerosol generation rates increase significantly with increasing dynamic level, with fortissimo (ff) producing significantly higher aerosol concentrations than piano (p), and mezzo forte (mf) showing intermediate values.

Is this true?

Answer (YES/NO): NO